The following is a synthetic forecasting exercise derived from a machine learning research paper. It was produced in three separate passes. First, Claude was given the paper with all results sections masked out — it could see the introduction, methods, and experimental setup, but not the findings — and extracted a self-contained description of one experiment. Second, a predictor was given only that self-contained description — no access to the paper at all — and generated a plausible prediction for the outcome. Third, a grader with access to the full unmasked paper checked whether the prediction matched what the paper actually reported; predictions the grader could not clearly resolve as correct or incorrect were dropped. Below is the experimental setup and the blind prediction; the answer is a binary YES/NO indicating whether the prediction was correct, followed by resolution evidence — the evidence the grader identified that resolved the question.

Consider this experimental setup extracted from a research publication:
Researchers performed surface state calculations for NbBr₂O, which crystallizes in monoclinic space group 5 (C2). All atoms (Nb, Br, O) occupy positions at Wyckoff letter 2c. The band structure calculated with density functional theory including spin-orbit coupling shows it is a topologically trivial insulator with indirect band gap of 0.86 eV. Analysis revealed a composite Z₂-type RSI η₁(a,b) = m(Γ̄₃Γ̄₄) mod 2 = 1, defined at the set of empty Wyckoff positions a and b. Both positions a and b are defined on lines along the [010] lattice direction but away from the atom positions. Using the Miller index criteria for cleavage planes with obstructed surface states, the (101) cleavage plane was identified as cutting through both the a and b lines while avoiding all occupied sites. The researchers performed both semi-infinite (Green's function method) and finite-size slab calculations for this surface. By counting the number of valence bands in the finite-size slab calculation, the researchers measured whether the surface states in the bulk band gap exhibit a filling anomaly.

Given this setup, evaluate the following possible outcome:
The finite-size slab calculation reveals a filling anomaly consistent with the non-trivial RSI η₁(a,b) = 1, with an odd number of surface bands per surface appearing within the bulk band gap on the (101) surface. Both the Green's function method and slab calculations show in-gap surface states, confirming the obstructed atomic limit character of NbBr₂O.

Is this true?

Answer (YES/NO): YES